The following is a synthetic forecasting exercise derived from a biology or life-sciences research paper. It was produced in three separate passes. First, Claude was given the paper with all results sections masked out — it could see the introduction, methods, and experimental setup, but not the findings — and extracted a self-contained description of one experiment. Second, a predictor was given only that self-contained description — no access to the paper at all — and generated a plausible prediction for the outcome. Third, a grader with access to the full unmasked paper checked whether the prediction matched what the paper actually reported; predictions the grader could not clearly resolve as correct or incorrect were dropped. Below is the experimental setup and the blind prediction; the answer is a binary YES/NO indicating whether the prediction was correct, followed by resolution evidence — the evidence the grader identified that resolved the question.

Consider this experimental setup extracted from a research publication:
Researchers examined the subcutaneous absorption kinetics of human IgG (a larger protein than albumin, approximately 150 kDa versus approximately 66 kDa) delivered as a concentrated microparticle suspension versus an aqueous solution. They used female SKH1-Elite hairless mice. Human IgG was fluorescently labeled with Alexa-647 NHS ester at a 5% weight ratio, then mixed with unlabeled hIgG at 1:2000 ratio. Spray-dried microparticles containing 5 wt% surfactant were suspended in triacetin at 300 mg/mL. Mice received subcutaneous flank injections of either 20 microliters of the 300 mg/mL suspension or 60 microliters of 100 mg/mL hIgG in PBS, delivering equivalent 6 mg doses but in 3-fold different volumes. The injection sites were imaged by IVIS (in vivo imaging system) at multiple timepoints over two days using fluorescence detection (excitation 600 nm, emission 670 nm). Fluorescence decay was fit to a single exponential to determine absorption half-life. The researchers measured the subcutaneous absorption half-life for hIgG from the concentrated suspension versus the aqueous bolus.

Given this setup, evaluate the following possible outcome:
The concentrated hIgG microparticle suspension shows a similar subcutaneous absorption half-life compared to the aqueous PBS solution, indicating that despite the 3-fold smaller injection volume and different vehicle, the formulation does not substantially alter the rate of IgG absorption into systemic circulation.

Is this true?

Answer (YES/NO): YES